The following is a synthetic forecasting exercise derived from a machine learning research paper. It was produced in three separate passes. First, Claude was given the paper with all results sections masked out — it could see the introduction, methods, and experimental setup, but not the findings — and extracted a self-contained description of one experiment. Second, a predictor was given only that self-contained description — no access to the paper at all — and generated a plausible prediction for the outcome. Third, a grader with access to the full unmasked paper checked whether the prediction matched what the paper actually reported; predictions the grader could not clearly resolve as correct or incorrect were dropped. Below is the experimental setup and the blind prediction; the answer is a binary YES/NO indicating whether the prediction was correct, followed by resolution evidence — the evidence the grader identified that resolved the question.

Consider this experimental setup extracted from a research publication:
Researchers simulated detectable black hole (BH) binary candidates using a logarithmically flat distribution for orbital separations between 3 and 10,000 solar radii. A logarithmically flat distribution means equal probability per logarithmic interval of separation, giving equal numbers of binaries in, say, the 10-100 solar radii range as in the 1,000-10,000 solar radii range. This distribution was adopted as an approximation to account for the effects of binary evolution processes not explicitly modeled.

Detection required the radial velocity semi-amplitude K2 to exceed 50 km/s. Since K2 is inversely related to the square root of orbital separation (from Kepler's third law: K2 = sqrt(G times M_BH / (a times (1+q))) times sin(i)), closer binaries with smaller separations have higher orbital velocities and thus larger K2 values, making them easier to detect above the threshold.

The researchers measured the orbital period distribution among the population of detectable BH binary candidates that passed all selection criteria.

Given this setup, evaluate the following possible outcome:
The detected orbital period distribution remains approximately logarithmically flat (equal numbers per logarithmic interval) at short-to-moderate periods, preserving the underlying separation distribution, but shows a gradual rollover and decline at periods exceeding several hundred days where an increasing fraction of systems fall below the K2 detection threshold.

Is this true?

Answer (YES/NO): NO